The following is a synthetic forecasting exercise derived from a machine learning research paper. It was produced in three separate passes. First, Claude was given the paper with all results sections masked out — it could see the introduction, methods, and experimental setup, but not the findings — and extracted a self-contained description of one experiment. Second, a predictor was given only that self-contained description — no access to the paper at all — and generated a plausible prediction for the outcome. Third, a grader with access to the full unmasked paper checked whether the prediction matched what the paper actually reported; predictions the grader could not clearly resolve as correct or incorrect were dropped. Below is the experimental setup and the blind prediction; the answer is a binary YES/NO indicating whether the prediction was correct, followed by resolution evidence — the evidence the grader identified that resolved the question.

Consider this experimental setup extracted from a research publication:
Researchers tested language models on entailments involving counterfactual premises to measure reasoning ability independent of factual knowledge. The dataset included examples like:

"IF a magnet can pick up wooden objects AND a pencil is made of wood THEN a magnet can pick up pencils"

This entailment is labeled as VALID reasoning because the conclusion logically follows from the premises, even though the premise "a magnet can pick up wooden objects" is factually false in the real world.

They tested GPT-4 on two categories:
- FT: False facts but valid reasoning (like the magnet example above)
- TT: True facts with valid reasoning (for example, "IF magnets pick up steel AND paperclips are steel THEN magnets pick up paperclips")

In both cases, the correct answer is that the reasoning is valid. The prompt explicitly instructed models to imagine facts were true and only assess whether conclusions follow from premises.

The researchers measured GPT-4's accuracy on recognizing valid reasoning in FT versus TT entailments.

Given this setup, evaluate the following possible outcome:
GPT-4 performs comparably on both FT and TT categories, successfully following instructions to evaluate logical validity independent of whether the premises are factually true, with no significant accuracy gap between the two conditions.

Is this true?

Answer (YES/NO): NO